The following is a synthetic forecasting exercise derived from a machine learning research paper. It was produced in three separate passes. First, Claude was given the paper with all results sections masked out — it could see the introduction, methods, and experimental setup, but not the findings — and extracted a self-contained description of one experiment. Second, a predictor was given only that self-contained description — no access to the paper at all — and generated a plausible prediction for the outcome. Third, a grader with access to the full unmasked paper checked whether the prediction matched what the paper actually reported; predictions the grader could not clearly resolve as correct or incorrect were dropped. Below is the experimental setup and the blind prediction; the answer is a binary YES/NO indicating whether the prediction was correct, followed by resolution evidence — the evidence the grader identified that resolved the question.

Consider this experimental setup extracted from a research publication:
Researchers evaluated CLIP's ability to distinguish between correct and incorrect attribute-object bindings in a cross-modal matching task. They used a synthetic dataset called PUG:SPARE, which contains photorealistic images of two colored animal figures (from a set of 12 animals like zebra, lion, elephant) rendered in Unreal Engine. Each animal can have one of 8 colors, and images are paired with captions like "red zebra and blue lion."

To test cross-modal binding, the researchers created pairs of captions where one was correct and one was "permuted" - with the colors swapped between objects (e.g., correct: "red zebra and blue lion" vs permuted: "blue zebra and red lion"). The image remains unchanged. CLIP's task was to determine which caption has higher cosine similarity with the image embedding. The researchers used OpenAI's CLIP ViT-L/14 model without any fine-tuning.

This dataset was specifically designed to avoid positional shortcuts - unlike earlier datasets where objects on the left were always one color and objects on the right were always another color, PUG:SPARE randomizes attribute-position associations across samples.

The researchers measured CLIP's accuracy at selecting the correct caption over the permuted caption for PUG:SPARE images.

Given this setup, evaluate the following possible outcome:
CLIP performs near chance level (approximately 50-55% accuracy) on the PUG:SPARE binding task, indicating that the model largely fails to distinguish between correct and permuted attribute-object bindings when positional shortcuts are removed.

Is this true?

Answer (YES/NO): YES